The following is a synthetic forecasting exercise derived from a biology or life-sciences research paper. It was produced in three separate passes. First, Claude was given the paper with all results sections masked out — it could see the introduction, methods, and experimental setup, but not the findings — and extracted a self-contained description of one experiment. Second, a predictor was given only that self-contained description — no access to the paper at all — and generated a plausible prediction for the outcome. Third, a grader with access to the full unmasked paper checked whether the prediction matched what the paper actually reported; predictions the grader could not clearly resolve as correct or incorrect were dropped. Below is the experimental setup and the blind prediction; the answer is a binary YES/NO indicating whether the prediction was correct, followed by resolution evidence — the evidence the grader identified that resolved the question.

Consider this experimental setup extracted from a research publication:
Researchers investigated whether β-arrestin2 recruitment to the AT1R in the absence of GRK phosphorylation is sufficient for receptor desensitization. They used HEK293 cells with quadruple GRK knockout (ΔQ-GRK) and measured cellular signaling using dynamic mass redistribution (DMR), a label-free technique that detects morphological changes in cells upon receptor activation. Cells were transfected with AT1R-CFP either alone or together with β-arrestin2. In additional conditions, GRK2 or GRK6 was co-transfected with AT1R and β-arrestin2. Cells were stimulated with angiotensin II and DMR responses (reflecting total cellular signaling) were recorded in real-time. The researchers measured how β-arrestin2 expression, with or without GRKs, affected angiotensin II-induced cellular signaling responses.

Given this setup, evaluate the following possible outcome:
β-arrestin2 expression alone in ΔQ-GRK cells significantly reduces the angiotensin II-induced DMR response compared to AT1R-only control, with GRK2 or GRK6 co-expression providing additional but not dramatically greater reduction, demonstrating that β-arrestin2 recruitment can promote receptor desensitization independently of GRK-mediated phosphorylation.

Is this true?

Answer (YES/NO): NO